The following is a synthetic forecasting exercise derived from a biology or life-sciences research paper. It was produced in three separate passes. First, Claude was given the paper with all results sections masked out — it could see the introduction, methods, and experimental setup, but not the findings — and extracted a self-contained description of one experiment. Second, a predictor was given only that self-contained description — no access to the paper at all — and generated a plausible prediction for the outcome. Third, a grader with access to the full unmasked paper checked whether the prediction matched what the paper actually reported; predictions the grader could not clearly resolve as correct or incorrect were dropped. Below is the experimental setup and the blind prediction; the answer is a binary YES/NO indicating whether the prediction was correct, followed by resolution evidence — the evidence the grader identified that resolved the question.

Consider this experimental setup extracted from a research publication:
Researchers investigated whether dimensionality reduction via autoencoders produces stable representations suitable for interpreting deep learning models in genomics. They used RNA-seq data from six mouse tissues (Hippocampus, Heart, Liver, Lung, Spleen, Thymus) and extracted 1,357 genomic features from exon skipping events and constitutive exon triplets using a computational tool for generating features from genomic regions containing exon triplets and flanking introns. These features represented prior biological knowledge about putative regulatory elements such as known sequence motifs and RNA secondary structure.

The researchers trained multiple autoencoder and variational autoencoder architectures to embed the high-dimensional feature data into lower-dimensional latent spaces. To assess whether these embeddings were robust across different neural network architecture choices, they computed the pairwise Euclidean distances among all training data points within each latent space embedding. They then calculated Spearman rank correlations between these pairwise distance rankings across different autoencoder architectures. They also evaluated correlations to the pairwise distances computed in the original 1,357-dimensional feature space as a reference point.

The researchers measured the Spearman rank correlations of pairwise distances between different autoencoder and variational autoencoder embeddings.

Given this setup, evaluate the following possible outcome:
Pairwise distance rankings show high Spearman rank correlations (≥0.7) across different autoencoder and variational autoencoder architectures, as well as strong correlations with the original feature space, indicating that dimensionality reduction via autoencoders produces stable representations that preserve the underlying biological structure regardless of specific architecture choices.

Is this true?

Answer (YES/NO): YES